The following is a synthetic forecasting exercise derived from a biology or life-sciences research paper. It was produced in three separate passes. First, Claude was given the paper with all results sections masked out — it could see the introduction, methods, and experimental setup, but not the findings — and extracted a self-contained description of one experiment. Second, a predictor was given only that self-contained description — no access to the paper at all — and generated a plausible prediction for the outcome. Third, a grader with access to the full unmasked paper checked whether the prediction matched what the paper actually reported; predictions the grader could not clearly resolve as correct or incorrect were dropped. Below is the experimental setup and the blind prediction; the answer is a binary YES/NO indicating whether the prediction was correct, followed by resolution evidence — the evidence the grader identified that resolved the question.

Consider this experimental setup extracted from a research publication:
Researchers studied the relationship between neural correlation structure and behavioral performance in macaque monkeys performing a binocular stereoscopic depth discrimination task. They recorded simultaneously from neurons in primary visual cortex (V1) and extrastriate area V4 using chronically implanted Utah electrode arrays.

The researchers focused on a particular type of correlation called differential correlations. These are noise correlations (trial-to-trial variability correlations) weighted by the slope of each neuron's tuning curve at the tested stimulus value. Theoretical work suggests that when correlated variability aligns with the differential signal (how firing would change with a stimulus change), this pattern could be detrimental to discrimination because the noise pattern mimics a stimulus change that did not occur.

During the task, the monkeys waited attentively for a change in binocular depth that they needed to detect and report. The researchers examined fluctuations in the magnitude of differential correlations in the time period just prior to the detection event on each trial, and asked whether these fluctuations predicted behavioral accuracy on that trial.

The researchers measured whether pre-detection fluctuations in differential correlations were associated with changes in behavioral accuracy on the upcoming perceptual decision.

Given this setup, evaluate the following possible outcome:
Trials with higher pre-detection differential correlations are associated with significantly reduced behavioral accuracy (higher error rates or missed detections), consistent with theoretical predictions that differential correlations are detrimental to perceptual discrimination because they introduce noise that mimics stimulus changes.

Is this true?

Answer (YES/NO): YES